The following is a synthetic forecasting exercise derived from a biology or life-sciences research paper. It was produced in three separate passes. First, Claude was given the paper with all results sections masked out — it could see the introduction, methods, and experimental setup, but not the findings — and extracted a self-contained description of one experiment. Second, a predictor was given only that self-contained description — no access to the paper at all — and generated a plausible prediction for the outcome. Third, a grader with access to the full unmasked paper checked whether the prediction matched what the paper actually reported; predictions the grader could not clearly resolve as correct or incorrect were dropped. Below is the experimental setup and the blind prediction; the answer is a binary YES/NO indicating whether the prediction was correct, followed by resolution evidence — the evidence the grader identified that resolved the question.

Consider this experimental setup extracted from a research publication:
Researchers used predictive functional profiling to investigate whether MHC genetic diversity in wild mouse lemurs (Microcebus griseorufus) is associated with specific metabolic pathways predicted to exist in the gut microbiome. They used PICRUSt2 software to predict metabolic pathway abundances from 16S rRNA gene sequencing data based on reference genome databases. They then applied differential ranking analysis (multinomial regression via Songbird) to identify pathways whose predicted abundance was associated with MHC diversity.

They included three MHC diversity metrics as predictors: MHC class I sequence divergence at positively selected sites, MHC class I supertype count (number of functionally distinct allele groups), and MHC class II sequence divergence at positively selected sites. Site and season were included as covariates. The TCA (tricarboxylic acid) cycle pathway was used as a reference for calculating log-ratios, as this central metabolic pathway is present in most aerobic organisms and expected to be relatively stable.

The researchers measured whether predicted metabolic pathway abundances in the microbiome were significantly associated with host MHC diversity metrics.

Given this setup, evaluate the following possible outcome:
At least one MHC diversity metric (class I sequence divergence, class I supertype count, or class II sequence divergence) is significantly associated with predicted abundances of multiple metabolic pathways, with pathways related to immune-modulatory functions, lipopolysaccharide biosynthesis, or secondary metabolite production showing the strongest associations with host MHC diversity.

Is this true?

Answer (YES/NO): NO